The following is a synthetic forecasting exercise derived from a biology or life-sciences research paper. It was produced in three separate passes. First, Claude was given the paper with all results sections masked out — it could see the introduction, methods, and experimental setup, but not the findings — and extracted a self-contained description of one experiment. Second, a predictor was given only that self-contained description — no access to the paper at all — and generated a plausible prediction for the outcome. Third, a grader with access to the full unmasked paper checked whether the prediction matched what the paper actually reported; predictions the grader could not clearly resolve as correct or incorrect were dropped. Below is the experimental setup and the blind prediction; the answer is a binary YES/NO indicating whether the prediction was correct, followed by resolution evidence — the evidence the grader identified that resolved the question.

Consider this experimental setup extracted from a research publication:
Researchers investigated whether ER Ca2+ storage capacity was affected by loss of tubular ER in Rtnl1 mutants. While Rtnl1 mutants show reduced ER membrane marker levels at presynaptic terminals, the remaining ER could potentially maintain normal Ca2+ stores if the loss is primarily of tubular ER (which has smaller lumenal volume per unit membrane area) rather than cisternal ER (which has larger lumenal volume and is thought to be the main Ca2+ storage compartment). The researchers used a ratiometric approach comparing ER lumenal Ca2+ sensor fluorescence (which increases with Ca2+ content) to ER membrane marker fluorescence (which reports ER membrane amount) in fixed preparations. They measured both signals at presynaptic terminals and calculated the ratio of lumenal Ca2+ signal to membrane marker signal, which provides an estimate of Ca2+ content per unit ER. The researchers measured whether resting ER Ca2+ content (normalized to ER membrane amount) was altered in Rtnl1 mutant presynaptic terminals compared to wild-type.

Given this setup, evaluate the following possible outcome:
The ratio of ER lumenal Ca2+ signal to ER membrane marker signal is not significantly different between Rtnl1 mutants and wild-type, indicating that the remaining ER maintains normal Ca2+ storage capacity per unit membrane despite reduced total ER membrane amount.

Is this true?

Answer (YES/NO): NO